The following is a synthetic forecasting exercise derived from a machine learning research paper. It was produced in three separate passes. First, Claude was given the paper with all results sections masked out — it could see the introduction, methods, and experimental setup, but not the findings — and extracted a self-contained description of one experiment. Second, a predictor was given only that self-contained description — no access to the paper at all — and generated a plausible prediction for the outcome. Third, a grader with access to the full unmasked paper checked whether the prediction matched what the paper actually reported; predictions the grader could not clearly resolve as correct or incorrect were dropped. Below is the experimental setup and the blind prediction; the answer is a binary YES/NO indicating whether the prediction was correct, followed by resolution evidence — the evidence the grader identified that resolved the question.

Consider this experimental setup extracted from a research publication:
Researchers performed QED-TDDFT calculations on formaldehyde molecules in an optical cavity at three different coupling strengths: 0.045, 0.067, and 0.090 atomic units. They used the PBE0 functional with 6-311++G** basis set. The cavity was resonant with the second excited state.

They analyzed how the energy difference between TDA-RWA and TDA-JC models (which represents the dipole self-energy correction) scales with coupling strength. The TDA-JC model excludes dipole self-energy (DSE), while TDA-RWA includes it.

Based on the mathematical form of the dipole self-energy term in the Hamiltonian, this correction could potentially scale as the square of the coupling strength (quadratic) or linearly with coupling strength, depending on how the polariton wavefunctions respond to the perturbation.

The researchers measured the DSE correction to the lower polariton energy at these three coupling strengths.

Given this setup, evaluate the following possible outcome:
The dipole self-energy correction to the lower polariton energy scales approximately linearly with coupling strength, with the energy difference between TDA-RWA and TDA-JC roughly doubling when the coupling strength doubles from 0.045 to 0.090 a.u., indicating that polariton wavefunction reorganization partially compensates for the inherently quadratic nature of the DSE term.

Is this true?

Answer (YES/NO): NO